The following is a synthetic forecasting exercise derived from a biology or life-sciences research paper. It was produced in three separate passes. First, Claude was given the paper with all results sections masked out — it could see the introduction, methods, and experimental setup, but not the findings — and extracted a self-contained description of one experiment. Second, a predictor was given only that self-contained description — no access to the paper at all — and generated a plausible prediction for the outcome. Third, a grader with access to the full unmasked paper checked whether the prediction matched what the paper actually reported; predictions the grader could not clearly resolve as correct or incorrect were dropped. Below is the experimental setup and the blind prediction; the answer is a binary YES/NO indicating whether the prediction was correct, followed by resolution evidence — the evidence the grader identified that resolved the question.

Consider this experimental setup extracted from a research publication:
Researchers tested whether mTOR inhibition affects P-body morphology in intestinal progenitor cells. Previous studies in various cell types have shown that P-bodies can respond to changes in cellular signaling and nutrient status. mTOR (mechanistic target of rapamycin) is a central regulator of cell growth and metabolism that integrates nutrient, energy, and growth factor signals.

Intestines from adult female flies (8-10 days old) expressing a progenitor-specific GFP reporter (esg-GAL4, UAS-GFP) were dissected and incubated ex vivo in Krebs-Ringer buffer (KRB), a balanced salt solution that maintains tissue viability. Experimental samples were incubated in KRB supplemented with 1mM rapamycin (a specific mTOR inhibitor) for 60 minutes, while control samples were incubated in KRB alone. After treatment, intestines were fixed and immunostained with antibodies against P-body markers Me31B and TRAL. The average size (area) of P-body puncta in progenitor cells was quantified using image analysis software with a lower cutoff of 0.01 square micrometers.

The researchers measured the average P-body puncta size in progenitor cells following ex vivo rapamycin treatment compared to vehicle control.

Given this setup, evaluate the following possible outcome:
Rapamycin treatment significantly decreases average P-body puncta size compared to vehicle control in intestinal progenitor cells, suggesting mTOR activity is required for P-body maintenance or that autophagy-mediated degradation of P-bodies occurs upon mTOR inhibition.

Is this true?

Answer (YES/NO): NO